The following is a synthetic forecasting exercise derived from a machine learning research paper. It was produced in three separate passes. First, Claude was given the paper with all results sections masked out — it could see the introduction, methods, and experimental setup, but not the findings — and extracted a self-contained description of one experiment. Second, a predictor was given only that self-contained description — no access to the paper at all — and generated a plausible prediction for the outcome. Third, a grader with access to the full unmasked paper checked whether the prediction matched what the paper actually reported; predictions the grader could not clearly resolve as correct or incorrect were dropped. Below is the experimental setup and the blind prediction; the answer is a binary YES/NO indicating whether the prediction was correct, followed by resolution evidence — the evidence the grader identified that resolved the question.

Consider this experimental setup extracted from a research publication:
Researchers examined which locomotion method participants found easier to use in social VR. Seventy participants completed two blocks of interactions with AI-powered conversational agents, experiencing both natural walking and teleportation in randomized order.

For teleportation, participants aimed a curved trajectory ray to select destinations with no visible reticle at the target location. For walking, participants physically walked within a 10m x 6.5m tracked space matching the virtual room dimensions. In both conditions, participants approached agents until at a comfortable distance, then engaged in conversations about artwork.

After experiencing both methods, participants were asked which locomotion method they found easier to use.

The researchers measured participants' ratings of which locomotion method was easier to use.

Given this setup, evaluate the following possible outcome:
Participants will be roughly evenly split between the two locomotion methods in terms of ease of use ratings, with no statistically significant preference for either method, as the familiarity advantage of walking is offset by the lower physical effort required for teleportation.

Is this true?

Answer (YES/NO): NO